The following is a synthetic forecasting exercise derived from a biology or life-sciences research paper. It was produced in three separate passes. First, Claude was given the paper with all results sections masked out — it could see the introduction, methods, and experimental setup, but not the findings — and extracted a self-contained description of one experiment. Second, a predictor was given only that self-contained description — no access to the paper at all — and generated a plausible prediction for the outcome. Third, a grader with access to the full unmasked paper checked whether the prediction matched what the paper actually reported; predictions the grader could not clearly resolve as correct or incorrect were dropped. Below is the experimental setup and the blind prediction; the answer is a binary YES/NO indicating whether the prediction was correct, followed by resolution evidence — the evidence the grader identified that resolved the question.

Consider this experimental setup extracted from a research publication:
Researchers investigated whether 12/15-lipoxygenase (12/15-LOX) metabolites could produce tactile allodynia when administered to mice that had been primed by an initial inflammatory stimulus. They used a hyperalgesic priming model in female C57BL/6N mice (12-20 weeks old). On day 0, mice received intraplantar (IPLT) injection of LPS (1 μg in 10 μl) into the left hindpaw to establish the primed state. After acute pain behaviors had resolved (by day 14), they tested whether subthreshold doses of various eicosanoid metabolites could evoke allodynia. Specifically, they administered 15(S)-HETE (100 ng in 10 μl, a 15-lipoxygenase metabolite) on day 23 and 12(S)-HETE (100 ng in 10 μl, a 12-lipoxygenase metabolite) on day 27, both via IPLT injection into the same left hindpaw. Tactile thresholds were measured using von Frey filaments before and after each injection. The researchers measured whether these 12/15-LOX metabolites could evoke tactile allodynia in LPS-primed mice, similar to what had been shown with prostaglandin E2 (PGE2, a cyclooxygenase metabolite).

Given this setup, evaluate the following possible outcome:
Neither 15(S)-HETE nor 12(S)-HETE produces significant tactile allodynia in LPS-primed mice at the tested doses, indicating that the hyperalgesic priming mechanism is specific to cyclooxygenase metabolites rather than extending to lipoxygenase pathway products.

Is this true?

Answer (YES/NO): NO